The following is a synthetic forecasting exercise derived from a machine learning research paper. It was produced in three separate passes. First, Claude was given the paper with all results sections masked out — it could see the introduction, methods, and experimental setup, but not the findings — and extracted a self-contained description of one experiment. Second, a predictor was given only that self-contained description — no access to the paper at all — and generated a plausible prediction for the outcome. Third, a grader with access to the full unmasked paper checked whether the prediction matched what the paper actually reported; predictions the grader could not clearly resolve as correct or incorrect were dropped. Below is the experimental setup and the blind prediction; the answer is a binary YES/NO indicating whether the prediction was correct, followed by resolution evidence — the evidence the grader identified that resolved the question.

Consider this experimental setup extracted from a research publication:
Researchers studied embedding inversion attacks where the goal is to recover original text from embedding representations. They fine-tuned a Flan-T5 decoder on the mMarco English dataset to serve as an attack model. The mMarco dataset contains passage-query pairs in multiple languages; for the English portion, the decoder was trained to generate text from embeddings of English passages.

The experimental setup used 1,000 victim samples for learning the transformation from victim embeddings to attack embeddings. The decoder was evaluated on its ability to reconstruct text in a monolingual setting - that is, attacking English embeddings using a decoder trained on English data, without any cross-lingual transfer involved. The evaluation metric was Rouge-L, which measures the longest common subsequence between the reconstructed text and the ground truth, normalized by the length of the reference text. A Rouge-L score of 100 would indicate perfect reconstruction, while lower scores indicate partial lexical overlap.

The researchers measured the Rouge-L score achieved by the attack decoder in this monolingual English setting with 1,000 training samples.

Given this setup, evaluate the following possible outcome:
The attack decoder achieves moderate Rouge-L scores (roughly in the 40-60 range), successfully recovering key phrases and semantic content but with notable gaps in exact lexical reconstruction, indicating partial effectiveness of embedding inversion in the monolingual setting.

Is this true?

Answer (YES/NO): NO